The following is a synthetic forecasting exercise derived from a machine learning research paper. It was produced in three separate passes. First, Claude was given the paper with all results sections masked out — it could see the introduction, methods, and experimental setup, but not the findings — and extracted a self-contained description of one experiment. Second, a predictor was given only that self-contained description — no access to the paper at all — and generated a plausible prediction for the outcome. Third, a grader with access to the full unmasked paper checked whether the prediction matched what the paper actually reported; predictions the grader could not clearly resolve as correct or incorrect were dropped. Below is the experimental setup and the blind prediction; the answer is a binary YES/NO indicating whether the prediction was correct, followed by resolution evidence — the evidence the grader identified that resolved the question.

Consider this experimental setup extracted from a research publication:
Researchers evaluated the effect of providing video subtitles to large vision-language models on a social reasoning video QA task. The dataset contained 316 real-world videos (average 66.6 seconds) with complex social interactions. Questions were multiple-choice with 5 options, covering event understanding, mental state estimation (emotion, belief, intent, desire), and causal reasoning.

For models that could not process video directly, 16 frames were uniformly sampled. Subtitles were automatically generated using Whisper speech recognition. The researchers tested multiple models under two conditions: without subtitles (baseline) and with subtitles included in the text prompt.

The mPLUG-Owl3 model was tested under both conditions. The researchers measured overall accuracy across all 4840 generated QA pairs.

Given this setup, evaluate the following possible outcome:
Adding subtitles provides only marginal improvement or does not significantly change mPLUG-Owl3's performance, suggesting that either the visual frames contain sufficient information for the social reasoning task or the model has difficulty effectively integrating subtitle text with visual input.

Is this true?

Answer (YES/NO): NO